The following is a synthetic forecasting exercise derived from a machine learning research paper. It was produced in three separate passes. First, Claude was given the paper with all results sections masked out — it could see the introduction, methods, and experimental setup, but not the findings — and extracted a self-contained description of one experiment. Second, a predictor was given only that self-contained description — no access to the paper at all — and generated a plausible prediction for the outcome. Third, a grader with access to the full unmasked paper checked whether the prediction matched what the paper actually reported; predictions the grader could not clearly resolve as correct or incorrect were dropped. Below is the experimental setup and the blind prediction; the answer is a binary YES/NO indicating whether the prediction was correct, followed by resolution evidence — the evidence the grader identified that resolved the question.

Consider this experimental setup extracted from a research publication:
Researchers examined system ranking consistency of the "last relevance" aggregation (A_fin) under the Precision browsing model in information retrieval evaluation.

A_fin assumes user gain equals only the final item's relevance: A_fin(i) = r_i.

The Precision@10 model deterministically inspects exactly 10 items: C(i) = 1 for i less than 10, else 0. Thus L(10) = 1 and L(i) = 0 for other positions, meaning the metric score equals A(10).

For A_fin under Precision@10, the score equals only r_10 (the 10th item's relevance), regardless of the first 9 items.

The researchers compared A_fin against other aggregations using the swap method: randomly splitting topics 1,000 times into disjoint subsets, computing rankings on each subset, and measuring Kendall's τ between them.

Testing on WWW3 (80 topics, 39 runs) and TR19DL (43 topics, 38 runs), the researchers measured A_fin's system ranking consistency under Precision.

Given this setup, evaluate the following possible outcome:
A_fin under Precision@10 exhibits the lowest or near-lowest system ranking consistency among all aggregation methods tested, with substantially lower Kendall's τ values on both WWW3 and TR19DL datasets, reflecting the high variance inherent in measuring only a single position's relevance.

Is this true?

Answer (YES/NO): YES